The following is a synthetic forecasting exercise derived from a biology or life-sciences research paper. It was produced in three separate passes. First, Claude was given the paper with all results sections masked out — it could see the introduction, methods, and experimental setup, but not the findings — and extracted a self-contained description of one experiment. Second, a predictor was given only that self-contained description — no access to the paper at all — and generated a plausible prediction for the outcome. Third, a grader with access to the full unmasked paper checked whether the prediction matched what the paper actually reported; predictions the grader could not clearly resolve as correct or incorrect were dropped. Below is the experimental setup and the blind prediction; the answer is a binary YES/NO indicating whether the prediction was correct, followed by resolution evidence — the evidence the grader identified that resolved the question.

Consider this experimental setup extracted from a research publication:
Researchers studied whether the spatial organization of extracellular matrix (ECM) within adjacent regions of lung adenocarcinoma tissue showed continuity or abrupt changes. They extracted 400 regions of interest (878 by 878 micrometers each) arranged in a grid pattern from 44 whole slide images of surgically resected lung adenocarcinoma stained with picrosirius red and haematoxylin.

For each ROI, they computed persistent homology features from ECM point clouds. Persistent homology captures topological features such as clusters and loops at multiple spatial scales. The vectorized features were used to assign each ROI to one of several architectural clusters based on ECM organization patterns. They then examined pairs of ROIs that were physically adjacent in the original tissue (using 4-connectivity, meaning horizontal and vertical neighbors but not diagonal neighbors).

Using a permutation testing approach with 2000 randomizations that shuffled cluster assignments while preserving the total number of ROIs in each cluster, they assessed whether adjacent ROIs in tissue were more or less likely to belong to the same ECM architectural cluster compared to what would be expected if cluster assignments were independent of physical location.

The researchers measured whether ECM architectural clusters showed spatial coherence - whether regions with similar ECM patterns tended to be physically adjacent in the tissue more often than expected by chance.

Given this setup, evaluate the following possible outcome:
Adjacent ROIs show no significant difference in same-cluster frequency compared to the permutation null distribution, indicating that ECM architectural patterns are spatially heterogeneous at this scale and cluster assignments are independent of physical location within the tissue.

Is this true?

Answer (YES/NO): NO